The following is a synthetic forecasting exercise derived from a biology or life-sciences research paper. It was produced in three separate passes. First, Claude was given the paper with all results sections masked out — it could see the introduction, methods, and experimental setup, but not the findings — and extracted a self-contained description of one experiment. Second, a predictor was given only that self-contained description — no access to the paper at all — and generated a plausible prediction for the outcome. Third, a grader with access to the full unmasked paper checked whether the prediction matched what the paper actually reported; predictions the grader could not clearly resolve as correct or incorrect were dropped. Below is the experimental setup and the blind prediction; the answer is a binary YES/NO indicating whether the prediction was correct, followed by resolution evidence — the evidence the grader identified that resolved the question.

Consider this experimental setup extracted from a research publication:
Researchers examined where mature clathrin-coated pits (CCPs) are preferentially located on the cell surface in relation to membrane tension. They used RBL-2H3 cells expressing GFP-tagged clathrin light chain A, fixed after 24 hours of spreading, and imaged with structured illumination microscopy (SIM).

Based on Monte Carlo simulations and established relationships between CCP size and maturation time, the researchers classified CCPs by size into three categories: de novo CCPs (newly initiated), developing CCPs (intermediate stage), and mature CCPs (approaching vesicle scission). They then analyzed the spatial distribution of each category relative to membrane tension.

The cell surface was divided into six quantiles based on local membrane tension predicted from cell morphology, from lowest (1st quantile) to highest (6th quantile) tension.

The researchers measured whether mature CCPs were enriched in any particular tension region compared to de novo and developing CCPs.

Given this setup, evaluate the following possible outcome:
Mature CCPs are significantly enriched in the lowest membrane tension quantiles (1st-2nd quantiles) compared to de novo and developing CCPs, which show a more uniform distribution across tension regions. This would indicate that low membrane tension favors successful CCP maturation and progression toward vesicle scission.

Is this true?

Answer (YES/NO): NO